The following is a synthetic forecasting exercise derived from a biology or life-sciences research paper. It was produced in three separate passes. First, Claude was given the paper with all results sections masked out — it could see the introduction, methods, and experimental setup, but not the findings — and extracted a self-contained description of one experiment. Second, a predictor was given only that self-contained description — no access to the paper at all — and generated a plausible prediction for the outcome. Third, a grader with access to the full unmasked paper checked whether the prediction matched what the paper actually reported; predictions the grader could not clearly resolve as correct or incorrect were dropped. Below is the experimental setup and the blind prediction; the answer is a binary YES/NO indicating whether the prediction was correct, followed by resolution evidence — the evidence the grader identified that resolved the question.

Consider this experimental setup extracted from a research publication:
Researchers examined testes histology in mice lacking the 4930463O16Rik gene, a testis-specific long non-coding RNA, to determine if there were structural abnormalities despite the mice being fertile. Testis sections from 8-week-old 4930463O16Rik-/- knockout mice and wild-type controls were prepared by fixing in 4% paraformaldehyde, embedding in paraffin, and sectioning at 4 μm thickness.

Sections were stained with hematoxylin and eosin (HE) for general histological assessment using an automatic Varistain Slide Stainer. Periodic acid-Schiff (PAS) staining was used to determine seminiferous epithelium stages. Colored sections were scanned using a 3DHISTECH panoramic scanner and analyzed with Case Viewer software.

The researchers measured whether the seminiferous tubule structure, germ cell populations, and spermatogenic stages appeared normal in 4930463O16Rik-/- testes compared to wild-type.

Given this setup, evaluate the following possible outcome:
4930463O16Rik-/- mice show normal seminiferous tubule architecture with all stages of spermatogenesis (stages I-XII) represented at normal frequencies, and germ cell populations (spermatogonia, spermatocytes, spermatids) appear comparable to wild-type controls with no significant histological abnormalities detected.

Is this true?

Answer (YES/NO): YES